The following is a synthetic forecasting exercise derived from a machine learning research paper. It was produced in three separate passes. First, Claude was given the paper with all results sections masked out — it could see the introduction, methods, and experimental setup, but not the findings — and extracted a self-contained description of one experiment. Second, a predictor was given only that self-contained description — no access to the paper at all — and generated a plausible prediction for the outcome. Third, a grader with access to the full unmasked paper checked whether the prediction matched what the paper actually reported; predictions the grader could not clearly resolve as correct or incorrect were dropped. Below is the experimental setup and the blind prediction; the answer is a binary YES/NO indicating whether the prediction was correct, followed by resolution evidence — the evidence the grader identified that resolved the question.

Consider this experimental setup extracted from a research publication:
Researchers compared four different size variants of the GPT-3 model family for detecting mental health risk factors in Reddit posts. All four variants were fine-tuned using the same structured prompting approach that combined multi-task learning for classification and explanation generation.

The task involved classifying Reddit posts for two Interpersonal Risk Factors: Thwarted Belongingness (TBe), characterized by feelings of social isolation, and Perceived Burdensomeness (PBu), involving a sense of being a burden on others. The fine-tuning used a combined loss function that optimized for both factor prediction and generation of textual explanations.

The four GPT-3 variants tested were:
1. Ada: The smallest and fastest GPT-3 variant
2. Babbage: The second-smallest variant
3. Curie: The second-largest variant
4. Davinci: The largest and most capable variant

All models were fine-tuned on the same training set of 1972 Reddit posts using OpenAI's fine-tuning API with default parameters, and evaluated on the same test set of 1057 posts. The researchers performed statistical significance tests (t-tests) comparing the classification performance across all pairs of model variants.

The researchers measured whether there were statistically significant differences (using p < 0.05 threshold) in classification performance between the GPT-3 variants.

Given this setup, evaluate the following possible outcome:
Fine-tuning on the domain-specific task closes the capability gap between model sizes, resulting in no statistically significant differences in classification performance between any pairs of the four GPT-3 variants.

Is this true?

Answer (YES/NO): YES